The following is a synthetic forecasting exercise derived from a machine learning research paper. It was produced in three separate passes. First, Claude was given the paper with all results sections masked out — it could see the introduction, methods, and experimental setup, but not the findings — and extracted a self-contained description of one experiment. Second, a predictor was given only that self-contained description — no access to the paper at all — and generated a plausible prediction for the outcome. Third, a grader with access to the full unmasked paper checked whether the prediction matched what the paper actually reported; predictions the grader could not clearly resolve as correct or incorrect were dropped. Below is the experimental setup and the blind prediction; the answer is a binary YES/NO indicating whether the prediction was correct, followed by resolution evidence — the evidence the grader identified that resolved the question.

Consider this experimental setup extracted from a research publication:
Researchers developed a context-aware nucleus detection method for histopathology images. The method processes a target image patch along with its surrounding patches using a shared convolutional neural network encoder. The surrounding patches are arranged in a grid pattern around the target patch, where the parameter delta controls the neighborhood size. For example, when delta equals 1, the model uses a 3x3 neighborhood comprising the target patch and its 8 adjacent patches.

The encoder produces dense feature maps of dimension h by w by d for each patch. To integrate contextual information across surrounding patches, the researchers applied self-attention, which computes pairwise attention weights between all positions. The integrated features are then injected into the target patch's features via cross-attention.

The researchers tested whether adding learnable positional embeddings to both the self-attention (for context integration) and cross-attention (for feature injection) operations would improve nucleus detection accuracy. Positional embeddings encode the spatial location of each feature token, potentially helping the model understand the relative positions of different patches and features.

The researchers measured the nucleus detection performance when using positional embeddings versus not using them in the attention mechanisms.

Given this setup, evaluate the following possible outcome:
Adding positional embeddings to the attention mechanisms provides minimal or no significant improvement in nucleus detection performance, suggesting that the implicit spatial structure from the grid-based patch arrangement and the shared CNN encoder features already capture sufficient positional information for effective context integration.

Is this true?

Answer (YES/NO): YES